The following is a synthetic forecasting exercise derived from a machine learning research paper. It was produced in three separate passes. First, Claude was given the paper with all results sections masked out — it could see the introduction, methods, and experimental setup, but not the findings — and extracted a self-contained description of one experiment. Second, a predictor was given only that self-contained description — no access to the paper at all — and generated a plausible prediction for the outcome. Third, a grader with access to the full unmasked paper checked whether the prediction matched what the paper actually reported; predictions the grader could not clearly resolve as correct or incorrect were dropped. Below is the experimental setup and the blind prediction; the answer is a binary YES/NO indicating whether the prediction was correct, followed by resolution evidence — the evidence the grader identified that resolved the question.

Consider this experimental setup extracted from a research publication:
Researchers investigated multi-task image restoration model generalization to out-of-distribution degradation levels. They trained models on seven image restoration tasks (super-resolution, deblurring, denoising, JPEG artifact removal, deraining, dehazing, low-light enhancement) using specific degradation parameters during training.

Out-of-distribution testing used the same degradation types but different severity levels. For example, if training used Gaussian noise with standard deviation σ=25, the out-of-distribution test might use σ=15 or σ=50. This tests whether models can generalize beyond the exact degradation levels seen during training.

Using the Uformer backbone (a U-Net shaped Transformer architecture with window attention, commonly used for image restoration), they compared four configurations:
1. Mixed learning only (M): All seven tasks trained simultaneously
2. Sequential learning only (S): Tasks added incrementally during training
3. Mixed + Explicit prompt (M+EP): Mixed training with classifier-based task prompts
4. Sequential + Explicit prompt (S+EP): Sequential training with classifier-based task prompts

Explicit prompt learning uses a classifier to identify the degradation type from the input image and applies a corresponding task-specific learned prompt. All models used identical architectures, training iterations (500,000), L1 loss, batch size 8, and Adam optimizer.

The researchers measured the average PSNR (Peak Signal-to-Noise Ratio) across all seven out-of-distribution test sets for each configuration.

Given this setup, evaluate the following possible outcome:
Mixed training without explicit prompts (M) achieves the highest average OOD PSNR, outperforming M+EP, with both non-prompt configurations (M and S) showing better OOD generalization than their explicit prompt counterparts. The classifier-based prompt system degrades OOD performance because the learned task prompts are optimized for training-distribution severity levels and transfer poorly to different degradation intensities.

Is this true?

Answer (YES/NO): NO